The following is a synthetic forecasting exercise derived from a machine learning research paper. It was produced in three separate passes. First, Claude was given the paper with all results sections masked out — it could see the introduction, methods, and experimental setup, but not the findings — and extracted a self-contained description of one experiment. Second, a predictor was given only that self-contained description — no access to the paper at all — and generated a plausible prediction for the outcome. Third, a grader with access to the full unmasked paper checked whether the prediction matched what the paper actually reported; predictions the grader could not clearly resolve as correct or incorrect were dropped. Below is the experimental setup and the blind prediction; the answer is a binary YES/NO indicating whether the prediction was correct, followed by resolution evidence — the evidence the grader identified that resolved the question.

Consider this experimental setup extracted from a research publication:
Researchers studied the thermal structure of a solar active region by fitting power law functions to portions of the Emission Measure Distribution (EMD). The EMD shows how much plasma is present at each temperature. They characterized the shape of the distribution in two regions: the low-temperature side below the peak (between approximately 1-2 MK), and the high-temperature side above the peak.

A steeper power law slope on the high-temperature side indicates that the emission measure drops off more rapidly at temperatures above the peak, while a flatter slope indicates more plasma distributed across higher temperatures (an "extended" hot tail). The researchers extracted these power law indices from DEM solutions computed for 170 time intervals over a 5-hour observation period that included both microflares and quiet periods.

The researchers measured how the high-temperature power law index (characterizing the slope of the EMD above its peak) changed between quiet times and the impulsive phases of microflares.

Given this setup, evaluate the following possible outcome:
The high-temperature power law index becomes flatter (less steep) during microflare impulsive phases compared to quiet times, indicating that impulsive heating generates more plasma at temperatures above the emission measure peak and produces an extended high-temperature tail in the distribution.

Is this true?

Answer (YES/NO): YES